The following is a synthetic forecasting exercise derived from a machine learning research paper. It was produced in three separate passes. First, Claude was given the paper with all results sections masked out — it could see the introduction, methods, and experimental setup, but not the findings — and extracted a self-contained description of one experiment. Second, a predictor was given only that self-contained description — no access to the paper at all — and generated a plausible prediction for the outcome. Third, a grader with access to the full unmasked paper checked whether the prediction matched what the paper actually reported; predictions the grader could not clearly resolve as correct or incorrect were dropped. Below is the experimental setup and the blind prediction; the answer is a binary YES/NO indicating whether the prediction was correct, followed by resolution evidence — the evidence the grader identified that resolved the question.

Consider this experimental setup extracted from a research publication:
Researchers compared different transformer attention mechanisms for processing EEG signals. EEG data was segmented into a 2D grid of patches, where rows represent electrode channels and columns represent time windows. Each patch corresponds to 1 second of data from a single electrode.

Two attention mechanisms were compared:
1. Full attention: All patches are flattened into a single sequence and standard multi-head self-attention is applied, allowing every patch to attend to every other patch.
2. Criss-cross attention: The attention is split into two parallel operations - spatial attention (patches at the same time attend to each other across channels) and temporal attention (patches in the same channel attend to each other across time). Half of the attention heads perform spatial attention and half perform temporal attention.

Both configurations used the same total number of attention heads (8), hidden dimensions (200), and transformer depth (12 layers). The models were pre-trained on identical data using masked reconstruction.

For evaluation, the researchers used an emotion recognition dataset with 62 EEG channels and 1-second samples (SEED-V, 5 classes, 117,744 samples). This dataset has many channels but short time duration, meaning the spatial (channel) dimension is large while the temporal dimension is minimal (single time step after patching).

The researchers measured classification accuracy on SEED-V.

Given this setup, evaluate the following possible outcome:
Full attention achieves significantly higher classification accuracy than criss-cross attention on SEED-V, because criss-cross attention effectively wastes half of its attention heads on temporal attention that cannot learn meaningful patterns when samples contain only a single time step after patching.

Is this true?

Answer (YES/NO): NO